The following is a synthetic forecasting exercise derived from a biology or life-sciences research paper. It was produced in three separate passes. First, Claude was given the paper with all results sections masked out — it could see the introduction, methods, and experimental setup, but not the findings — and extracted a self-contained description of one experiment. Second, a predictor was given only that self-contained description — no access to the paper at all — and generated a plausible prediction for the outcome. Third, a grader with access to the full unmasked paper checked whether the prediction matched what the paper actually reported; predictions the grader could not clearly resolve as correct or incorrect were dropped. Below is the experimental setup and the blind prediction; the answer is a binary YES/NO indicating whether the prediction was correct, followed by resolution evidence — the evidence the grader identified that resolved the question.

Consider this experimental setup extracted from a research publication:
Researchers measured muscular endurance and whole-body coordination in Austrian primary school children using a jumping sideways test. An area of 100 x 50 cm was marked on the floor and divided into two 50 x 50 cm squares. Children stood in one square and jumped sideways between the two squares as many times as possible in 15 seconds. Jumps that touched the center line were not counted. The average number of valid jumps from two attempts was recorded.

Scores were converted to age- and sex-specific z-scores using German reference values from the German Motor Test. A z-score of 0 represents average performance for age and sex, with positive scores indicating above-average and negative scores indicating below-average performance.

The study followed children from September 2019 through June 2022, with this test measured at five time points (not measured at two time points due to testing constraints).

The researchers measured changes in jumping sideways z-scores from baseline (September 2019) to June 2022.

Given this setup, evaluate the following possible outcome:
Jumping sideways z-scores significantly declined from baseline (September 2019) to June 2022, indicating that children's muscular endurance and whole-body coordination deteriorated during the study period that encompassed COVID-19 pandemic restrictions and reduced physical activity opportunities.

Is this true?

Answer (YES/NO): NO